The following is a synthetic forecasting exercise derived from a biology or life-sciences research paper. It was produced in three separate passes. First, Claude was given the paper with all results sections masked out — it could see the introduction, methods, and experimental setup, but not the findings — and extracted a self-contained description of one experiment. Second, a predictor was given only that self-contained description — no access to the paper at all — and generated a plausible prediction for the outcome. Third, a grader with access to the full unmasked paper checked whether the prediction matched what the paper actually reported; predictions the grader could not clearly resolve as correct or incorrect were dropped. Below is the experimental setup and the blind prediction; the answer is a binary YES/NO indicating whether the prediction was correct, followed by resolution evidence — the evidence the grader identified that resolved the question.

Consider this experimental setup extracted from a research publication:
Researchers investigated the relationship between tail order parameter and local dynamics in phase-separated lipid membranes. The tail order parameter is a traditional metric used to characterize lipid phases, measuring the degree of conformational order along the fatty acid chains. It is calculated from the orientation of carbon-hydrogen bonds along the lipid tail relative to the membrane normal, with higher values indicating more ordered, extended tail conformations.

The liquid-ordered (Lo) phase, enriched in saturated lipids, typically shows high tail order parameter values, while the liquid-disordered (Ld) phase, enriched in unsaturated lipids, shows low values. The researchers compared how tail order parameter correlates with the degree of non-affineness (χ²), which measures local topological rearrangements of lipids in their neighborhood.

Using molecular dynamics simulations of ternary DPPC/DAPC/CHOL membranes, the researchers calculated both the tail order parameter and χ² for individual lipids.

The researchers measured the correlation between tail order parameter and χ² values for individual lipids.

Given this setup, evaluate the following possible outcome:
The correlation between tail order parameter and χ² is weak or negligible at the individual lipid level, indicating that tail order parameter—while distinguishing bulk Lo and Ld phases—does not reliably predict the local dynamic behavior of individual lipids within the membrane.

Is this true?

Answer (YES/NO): NO